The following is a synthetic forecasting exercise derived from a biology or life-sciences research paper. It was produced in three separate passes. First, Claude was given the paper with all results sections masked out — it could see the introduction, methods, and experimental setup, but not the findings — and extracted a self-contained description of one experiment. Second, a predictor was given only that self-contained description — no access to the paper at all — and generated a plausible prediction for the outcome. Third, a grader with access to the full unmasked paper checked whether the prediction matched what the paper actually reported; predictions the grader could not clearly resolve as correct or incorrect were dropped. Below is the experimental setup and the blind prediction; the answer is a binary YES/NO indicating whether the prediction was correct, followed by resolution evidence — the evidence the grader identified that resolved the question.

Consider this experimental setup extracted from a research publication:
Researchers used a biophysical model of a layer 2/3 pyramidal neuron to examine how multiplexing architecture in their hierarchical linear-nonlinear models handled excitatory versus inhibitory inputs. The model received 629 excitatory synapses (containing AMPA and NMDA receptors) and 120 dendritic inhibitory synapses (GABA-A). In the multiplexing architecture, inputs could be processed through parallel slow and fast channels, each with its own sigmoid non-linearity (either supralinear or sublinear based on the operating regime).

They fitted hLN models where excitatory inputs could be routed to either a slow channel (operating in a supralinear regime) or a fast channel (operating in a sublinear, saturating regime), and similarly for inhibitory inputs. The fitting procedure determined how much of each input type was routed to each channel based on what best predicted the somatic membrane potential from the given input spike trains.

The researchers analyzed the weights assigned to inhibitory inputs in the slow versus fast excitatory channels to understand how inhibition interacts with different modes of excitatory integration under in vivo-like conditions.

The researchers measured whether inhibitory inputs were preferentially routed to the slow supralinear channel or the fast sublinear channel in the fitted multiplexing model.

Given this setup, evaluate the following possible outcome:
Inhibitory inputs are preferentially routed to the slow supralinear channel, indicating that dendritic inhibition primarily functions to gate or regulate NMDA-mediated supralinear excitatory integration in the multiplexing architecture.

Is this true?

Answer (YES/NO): YES